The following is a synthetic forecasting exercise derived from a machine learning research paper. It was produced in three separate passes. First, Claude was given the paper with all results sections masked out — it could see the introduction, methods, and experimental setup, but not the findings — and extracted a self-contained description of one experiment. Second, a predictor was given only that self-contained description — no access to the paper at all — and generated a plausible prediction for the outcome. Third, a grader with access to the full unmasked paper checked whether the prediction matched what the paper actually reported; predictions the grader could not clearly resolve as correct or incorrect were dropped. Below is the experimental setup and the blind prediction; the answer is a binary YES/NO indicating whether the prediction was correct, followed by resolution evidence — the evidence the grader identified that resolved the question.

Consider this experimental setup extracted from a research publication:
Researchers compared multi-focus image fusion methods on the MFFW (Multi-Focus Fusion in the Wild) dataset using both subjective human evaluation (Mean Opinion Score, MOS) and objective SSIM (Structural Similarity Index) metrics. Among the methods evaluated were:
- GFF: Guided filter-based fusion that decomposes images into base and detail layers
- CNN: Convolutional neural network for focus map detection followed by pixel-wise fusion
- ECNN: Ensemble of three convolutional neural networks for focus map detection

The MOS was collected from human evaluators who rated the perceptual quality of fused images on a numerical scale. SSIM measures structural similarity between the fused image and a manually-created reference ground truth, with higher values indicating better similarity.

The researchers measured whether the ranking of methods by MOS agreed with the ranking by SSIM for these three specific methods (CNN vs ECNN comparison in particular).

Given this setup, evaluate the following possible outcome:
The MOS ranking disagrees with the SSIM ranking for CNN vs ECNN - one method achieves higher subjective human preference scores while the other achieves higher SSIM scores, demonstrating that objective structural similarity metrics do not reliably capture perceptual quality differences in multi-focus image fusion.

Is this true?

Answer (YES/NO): YES